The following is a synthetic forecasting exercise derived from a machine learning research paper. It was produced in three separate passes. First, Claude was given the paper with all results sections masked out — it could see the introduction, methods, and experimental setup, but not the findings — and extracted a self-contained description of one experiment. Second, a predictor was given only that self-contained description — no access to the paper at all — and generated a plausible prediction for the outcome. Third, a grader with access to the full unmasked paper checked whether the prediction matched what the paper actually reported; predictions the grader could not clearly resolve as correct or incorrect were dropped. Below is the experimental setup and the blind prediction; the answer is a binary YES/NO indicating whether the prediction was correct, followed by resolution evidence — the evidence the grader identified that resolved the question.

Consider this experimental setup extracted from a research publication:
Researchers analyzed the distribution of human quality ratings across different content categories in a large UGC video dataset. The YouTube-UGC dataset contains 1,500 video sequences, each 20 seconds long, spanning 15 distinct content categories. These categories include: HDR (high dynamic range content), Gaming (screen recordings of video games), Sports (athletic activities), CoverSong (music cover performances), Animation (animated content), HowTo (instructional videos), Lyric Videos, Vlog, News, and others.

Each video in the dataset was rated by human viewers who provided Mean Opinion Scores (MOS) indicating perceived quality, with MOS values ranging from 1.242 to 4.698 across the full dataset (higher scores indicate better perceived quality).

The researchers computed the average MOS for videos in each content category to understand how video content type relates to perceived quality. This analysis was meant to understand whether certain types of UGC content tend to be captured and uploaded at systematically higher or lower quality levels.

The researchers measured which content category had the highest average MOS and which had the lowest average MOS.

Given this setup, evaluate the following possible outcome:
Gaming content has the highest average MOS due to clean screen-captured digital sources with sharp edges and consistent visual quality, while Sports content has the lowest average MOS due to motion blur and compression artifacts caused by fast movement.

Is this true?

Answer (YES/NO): NO